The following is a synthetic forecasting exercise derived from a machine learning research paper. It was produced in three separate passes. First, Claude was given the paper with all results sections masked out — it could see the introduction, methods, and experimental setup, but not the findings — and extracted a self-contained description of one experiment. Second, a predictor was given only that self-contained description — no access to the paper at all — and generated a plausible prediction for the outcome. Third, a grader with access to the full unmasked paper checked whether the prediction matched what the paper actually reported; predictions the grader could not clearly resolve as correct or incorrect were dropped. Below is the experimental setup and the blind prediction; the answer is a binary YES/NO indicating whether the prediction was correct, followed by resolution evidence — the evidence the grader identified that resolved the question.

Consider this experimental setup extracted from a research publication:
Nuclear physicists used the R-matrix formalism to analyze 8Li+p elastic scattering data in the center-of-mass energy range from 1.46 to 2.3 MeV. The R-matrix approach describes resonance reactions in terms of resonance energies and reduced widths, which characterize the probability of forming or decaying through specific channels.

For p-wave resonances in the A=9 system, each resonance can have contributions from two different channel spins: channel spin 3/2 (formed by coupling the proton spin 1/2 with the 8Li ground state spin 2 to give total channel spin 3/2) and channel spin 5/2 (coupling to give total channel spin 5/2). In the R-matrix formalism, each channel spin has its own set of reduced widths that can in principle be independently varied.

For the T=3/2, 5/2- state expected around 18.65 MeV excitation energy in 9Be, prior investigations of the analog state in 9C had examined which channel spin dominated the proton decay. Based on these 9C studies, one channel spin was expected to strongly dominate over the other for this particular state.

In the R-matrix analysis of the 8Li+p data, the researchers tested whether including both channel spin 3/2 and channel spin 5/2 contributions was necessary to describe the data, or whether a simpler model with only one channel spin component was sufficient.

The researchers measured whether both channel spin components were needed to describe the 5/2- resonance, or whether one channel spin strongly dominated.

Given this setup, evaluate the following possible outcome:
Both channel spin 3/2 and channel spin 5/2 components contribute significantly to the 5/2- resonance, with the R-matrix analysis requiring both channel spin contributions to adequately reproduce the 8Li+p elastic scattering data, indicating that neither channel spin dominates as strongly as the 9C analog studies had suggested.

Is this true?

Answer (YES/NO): NO